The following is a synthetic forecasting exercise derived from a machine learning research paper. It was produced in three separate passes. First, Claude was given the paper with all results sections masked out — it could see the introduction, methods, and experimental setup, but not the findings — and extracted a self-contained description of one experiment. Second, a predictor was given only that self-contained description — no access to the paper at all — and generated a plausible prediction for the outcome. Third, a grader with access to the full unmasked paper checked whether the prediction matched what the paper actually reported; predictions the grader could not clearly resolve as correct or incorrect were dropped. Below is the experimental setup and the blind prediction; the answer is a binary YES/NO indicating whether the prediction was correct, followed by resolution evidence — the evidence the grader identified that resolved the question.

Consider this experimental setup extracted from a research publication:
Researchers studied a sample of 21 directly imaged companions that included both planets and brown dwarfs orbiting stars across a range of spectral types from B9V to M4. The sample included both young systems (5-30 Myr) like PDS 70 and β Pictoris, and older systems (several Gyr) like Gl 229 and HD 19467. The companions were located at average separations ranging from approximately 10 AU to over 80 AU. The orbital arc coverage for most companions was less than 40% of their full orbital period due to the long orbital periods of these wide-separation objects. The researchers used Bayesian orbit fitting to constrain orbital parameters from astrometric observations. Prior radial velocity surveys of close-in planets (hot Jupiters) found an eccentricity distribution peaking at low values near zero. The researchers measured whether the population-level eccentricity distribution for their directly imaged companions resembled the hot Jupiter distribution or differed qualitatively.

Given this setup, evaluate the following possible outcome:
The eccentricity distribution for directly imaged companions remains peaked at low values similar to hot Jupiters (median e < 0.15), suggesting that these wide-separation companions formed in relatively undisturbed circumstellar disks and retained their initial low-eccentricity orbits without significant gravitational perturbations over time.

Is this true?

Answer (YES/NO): NO